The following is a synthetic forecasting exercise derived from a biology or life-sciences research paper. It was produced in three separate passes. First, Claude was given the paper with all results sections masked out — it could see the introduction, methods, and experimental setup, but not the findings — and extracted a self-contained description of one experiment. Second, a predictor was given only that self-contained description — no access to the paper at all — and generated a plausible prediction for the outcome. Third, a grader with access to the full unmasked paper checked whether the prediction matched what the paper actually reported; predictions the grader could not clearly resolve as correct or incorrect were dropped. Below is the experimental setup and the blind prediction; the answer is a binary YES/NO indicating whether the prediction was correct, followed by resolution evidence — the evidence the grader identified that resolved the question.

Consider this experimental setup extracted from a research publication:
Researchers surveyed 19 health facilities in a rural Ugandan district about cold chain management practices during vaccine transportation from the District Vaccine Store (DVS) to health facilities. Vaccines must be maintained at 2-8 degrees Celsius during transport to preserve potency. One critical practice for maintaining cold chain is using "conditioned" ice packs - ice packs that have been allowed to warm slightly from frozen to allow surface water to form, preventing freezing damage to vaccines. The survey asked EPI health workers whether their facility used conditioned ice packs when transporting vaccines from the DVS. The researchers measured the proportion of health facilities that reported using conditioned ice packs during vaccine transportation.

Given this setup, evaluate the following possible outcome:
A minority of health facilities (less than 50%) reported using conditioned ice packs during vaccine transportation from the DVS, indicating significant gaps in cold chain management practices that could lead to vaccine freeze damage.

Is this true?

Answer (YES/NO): YES